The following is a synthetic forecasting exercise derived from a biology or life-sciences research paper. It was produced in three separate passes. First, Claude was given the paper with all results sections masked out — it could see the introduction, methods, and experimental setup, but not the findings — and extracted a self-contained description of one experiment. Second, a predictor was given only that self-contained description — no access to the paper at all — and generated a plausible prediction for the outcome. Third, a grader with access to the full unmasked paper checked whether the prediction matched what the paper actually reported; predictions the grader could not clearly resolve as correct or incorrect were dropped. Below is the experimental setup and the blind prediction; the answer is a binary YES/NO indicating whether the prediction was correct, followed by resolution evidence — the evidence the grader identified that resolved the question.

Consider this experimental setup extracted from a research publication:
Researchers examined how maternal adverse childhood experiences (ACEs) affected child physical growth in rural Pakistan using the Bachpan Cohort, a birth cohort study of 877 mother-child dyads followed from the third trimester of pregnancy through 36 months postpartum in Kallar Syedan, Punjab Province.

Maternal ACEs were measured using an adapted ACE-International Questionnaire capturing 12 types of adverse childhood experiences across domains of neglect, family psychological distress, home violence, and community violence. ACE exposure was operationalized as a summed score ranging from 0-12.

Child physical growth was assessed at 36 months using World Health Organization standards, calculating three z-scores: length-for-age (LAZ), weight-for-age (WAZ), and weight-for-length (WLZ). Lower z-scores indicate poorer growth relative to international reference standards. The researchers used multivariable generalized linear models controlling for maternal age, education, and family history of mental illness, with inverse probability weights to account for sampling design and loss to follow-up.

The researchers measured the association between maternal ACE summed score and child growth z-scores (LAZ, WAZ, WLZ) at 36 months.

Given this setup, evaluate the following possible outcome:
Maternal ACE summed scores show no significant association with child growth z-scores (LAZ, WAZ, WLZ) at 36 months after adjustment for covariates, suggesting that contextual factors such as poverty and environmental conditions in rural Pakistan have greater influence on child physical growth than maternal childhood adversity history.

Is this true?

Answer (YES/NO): YES